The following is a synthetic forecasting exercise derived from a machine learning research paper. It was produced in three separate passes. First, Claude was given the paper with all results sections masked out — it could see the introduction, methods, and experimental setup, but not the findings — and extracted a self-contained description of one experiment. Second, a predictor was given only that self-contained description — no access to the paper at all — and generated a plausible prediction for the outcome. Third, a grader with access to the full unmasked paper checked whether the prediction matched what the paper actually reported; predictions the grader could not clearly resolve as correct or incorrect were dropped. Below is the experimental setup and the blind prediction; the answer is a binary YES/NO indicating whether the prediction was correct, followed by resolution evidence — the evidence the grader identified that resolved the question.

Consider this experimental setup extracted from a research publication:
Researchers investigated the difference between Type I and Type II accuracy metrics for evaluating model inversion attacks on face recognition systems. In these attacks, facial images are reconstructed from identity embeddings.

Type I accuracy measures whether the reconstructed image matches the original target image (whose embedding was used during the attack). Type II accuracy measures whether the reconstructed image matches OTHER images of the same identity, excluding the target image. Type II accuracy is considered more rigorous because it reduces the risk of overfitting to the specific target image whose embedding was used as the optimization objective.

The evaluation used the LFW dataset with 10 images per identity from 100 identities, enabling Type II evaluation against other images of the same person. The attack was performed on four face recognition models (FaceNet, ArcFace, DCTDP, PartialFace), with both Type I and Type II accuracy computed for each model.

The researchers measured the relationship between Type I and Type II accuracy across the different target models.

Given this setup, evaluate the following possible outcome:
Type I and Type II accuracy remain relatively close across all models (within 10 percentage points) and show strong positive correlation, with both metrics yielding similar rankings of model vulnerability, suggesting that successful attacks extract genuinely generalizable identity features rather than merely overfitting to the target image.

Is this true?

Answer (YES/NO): NO